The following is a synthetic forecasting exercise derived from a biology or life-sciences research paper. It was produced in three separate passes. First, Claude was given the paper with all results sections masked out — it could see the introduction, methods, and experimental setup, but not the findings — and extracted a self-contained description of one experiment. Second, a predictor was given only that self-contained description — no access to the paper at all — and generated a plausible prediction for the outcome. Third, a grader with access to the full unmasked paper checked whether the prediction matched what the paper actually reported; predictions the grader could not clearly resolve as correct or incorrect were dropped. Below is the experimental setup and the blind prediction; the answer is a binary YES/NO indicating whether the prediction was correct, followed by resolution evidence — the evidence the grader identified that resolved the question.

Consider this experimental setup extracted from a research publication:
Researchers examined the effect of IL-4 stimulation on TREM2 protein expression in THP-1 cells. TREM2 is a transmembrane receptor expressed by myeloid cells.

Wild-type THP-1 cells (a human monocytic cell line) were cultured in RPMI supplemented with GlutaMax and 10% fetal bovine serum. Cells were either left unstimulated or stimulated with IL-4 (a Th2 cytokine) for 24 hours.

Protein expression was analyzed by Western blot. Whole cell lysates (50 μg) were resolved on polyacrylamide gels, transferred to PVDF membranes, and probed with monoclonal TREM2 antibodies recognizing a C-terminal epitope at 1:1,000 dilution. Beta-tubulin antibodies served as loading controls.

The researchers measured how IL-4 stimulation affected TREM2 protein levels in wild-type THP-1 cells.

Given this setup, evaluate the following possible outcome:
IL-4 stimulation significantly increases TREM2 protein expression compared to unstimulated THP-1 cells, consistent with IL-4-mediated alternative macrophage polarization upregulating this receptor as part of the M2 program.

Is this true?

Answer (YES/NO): YES